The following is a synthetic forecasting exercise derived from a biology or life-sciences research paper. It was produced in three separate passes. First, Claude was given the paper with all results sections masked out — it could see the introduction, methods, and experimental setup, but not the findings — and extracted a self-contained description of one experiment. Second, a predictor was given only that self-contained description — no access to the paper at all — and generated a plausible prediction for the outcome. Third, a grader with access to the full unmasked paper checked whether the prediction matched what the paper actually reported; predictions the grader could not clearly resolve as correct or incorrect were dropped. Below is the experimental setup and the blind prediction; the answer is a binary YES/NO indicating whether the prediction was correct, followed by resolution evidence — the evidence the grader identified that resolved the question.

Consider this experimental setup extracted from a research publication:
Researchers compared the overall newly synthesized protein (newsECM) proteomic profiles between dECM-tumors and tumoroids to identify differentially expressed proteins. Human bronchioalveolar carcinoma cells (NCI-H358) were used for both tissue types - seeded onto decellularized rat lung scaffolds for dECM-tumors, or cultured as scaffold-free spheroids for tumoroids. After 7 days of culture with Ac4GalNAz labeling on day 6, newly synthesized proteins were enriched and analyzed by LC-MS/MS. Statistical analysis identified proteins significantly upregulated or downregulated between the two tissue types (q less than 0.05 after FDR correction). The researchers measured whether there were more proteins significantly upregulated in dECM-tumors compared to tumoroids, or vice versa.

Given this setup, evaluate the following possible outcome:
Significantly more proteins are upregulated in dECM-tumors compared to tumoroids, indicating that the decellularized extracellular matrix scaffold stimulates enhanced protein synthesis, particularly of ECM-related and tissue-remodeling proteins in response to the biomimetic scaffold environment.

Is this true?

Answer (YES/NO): YES